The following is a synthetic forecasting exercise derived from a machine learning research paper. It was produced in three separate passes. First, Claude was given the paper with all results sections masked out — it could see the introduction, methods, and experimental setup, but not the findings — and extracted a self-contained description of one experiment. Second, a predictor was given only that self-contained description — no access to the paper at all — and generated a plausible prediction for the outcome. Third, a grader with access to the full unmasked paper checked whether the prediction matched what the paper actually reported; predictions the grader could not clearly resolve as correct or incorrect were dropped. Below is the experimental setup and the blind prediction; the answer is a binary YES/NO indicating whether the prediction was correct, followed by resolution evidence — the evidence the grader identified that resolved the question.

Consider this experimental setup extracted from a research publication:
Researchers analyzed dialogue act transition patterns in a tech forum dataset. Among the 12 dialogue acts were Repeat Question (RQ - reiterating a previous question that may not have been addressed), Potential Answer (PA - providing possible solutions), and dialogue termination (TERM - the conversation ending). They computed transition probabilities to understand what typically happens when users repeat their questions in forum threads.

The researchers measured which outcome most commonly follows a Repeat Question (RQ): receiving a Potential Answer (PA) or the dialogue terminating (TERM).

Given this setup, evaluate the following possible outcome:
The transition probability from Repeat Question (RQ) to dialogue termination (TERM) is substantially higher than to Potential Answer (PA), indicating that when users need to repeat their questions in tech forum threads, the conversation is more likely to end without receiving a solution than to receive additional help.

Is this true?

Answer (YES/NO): NO